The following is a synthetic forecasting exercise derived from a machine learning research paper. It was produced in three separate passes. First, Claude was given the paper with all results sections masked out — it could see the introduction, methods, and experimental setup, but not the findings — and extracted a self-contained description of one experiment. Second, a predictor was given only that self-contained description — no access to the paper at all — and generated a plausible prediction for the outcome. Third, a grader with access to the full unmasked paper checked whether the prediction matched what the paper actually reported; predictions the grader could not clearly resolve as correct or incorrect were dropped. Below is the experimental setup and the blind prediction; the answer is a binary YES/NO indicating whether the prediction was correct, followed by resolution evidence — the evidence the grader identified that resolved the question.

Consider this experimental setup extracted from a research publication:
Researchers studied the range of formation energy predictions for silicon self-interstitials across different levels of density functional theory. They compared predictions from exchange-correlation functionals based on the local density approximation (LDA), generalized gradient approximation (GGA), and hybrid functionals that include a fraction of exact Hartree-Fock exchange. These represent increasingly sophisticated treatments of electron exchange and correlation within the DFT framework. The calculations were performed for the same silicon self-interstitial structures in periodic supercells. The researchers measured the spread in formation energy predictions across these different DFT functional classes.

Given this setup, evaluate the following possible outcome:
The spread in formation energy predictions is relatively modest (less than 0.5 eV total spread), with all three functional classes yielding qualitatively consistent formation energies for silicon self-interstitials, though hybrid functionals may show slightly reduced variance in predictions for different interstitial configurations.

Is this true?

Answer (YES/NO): NO